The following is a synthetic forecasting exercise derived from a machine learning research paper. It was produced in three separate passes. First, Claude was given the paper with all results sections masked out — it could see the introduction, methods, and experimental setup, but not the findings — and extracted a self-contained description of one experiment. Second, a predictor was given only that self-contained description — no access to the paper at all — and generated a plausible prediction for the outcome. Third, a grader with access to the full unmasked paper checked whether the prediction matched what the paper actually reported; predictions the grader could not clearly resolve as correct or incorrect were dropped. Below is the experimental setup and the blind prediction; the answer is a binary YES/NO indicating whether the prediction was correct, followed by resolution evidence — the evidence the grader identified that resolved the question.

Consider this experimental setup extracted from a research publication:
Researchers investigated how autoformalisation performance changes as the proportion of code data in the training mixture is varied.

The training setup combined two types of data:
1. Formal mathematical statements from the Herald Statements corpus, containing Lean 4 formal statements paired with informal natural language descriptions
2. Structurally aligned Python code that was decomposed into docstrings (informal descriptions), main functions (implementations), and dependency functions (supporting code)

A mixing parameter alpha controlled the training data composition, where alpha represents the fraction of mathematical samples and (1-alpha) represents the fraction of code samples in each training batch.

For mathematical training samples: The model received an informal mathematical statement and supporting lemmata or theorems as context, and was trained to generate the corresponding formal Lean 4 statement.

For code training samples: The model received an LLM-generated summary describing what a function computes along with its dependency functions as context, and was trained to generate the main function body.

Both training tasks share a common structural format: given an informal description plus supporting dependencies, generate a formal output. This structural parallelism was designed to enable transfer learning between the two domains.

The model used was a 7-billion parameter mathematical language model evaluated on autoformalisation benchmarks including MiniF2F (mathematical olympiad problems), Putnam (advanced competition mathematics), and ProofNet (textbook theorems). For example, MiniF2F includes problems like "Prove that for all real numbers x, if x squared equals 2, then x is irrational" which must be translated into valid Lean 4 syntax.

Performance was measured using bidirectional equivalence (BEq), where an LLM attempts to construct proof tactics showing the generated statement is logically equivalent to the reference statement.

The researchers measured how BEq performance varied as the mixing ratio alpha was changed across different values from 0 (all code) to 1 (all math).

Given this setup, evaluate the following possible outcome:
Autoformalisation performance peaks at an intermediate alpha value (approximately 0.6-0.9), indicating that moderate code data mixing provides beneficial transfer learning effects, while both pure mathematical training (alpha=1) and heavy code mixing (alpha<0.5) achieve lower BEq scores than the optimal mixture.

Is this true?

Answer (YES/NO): NO